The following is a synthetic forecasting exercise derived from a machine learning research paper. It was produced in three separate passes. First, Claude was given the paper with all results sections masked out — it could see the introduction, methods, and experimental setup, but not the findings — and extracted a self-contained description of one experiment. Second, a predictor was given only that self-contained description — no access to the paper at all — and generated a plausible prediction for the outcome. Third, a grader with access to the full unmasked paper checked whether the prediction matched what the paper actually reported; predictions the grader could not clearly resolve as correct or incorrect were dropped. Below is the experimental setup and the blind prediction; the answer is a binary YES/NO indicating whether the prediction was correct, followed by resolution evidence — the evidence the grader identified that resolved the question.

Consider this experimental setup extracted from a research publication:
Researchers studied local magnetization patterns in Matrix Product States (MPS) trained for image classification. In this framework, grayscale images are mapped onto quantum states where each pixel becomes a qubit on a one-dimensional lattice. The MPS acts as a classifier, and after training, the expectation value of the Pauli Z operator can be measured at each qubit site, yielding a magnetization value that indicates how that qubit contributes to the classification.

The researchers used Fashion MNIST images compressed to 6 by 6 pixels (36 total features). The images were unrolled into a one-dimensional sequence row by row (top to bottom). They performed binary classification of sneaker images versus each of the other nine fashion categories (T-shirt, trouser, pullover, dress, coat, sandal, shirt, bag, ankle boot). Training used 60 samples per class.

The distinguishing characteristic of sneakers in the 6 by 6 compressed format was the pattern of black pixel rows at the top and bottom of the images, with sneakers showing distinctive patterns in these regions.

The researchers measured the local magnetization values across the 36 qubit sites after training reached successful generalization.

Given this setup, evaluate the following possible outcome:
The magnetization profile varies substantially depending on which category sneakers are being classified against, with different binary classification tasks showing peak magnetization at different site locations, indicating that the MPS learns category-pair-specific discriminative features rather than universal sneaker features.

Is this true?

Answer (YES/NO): NO